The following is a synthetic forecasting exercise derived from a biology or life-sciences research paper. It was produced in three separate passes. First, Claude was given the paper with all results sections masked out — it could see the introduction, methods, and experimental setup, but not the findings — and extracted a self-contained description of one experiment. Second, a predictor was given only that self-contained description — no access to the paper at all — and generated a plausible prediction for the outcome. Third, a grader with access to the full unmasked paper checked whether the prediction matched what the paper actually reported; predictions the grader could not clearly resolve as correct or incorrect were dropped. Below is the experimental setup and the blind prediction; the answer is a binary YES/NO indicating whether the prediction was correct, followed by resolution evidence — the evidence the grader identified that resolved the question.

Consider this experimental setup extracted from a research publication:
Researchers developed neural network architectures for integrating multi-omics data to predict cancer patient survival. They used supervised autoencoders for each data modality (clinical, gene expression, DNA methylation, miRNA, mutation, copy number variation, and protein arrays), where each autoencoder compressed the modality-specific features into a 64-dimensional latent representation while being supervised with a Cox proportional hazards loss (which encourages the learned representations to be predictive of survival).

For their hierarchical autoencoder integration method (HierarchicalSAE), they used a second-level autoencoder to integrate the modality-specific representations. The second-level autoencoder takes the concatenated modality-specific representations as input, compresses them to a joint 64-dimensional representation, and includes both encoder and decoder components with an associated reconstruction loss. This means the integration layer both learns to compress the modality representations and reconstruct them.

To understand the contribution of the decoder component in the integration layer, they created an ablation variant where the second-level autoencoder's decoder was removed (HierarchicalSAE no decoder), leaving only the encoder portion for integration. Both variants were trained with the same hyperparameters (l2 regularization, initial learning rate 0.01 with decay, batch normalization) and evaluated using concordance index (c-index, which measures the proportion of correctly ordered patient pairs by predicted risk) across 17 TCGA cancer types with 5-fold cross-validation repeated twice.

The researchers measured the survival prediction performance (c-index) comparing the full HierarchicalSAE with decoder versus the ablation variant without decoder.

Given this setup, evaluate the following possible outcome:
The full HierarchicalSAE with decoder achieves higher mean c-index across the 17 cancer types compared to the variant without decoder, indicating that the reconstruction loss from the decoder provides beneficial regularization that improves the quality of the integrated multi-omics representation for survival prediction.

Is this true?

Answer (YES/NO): NO